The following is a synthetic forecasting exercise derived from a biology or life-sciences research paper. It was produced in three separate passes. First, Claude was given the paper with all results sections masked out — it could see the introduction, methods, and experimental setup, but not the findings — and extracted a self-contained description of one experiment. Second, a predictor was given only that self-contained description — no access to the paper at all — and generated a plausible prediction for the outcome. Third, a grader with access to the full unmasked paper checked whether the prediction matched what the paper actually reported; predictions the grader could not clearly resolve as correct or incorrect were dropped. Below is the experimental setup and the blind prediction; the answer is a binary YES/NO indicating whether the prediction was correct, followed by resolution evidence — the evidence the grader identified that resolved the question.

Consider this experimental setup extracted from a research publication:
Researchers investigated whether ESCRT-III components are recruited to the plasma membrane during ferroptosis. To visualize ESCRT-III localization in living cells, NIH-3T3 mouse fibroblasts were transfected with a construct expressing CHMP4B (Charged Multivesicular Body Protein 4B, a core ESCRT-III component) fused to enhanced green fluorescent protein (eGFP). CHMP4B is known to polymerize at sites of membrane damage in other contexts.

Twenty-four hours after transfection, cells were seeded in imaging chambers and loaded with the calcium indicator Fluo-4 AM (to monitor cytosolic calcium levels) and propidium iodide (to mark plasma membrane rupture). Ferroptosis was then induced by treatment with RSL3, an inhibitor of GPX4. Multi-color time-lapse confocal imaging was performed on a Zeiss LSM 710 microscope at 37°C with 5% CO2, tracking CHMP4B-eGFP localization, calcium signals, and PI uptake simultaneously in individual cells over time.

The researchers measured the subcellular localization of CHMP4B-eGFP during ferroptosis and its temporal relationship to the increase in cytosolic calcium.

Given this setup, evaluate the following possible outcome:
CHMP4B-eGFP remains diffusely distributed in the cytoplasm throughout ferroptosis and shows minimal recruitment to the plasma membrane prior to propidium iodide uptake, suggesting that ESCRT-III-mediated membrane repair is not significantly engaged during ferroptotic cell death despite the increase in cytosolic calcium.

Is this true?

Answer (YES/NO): NO